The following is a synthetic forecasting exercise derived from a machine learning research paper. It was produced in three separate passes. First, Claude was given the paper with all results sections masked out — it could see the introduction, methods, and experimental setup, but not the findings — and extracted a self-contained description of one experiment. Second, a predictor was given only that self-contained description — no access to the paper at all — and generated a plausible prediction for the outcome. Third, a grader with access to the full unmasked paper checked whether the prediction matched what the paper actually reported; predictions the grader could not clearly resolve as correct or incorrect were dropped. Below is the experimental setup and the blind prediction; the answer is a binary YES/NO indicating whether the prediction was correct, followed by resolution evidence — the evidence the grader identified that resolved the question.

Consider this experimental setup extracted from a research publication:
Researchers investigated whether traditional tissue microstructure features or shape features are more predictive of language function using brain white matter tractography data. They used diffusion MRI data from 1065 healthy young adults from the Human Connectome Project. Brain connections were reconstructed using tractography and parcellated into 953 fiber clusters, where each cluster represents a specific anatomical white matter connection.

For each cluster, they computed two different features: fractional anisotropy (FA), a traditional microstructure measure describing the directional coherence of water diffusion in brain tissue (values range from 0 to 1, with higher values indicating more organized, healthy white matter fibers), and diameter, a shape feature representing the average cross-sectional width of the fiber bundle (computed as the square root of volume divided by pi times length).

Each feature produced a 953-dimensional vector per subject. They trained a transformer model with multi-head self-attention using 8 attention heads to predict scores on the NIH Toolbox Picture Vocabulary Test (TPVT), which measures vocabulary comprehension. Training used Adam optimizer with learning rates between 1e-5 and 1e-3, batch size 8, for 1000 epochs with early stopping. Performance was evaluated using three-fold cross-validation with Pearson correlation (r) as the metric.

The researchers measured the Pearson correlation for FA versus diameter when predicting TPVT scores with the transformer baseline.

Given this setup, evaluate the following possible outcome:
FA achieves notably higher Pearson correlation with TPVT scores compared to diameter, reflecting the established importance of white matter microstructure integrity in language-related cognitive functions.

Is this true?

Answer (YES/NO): NO